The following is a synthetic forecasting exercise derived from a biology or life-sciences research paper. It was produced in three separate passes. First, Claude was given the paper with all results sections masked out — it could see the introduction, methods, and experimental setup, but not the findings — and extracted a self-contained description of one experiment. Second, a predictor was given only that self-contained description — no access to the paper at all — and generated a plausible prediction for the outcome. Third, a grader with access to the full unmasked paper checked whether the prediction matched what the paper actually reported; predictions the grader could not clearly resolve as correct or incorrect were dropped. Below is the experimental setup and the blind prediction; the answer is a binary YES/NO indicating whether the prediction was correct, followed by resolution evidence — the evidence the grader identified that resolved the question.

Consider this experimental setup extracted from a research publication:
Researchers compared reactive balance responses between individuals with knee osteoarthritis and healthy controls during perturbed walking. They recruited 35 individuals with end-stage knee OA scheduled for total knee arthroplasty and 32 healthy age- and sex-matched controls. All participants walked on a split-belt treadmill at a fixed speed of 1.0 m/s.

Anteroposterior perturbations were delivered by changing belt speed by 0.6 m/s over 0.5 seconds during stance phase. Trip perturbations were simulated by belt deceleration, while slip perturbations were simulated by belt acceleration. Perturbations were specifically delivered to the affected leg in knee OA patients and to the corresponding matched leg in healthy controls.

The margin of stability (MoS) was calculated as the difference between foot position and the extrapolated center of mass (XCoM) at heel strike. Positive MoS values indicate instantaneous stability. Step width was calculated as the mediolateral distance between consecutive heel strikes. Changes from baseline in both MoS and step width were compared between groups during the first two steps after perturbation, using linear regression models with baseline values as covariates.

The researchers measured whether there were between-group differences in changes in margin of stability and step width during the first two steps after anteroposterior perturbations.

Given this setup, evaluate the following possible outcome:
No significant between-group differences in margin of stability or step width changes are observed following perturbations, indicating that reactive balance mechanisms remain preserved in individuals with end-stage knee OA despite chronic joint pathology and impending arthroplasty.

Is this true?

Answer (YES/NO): YES